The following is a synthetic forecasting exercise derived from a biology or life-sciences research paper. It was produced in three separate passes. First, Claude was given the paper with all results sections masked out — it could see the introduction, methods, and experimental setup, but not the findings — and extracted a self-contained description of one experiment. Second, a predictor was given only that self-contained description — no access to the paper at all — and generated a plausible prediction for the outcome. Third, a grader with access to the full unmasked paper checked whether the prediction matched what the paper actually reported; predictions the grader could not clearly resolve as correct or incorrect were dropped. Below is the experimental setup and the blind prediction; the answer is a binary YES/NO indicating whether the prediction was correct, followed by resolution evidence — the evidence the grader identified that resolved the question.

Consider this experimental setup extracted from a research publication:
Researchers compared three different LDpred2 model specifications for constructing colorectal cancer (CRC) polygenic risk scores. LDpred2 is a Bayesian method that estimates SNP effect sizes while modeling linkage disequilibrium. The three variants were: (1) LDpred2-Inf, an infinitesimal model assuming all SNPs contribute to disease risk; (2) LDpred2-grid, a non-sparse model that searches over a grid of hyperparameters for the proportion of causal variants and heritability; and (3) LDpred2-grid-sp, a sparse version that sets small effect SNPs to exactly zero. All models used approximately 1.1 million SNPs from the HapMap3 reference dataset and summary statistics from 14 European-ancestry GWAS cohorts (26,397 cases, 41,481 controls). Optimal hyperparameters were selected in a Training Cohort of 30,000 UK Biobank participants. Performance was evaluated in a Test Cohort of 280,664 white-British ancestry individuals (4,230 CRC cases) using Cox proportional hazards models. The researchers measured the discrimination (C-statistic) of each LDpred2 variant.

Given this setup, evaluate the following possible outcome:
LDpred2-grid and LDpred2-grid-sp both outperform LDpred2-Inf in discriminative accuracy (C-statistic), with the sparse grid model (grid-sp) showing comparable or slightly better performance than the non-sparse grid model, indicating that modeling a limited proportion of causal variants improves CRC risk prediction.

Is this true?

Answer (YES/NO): YES